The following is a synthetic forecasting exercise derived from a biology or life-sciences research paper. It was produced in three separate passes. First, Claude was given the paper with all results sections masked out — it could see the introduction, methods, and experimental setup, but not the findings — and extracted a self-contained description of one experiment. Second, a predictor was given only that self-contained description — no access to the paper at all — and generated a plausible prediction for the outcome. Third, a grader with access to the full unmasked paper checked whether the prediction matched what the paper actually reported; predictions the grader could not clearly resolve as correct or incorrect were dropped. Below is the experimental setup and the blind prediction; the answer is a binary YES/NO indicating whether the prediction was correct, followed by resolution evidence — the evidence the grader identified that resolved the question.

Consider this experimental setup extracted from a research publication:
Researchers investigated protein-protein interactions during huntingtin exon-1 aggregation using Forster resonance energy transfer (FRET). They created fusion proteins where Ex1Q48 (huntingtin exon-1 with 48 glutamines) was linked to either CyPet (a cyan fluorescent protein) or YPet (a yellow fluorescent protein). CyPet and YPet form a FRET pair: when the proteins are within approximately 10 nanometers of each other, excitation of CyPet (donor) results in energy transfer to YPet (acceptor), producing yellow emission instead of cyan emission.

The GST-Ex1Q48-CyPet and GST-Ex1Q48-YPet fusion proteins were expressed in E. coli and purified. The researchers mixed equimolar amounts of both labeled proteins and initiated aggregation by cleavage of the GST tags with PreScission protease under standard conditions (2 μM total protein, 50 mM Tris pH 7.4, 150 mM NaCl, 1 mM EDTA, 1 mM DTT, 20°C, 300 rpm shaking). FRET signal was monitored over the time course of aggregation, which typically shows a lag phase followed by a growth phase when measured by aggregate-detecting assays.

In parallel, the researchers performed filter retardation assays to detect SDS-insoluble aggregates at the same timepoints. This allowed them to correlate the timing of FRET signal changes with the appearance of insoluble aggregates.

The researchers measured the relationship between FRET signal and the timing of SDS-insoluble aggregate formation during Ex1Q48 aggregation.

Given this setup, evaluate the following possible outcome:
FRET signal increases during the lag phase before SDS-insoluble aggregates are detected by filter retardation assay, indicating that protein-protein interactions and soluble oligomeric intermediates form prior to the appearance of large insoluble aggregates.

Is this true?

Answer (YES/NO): NO